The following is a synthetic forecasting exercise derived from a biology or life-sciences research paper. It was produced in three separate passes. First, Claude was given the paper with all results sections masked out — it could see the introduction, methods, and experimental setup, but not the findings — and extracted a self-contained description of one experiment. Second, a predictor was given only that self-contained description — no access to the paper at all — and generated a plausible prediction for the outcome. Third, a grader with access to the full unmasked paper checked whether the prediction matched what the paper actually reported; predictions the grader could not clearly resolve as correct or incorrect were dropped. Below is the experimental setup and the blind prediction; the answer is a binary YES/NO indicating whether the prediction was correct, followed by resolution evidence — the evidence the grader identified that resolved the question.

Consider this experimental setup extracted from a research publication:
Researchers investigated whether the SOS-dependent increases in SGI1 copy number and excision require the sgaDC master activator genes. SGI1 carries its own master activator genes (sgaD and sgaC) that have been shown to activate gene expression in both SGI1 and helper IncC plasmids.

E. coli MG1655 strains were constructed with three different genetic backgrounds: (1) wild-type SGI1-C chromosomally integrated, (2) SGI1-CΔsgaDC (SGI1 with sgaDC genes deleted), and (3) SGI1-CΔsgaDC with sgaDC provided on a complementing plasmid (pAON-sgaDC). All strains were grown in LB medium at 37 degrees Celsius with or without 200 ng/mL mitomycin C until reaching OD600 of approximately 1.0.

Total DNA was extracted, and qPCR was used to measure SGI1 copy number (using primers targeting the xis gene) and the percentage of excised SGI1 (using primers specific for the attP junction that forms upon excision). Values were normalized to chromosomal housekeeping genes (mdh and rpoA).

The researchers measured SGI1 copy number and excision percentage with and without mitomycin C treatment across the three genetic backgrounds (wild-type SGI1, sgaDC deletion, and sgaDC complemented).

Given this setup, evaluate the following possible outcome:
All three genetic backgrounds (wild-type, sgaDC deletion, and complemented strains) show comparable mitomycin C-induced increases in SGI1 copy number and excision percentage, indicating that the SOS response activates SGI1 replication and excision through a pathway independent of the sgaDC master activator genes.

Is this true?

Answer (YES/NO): NO